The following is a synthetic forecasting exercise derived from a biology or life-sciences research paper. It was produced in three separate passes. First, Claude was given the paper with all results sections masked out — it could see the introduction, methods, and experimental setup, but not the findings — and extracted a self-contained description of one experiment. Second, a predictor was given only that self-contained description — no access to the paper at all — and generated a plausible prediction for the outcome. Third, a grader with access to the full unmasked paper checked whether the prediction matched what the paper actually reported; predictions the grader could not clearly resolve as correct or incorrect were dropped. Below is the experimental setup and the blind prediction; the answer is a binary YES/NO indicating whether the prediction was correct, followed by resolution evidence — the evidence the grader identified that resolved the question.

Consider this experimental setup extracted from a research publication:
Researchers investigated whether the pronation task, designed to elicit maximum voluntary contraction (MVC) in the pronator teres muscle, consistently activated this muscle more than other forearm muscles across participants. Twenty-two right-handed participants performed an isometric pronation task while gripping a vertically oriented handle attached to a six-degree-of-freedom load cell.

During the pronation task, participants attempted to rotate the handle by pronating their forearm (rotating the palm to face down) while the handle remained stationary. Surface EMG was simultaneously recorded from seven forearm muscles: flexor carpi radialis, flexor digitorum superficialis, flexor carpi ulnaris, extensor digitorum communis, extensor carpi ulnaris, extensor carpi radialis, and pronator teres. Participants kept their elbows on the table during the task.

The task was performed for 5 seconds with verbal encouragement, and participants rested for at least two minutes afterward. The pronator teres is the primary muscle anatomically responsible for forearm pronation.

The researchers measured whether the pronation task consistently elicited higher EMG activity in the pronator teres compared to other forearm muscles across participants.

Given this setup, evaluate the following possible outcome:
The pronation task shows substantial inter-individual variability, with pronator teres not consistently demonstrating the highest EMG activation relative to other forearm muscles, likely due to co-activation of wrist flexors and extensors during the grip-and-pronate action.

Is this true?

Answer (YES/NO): NO